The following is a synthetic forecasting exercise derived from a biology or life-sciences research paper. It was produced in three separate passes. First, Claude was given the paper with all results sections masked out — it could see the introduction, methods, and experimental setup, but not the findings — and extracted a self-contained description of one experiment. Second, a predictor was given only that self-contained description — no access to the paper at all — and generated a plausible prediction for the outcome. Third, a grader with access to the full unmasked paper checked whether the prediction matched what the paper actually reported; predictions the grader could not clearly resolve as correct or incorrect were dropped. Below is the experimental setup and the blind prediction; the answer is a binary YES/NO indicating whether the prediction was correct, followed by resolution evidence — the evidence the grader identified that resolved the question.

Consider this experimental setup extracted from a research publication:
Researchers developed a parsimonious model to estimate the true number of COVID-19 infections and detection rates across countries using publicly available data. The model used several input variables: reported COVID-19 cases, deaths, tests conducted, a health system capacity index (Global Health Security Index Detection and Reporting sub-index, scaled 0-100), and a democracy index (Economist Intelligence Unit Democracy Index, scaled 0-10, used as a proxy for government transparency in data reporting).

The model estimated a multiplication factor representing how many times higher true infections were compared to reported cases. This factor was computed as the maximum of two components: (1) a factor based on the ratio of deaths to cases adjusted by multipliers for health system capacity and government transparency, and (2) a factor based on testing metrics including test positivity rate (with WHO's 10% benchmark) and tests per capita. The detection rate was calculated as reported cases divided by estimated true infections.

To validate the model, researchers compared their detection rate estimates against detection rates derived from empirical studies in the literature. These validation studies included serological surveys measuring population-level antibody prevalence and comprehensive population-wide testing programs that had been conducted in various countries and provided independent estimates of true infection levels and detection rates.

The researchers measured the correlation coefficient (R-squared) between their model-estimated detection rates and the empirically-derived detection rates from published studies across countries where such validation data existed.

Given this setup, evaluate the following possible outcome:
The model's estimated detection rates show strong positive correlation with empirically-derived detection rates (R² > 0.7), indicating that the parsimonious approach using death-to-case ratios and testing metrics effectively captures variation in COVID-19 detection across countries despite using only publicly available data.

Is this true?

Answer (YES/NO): YES